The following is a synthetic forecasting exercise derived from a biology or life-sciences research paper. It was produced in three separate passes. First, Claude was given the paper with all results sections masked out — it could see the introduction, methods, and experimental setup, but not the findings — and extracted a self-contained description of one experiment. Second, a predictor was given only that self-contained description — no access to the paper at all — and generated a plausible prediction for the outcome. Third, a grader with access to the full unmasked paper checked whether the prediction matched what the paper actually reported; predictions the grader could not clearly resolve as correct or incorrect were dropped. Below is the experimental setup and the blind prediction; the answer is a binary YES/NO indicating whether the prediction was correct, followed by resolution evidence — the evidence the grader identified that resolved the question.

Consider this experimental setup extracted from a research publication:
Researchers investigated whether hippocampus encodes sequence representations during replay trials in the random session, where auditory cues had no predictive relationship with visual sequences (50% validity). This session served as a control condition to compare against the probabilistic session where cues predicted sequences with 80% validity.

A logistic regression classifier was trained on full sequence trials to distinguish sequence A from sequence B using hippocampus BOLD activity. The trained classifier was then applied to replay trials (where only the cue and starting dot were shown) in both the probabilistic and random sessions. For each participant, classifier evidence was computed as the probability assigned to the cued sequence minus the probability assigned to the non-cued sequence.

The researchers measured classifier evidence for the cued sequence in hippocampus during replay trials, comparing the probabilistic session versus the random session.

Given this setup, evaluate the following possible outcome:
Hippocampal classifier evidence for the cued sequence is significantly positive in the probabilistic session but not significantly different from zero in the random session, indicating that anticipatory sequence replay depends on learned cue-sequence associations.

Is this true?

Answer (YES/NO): YES